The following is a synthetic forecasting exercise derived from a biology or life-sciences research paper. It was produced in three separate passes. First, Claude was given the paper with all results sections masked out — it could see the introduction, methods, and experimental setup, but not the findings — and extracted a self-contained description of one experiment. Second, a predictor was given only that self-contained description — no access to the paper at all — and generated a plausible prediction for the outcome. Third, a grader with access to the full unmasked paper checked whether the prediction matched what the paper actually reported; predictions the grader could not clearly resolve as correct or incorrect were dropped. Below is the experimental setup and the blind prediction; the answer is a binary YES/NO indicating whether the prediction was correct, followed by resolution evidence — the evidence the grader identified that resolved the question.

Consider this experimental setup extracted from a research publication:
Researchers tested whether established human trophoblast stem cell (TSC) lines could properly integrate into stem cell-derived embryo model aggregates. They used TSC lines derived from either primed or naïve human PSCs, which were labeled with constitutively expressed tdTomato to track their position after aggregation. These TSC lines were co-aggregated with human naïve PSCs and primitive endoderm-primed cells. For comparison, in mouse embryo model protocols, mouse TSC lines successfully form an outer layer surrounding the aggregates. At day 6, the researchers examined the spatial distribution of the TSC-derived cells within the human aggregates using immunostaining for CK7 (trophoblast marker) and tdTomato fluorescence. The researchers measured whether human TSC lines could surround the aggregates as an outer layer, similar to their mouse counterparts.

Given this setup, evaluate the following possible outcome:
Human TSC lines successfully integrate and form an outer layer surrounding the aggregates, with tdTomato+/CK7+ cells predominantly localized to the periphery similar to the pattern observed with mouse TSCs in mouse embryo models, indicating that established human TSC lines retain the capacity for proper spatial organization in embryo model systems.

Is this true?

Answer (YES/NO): NO